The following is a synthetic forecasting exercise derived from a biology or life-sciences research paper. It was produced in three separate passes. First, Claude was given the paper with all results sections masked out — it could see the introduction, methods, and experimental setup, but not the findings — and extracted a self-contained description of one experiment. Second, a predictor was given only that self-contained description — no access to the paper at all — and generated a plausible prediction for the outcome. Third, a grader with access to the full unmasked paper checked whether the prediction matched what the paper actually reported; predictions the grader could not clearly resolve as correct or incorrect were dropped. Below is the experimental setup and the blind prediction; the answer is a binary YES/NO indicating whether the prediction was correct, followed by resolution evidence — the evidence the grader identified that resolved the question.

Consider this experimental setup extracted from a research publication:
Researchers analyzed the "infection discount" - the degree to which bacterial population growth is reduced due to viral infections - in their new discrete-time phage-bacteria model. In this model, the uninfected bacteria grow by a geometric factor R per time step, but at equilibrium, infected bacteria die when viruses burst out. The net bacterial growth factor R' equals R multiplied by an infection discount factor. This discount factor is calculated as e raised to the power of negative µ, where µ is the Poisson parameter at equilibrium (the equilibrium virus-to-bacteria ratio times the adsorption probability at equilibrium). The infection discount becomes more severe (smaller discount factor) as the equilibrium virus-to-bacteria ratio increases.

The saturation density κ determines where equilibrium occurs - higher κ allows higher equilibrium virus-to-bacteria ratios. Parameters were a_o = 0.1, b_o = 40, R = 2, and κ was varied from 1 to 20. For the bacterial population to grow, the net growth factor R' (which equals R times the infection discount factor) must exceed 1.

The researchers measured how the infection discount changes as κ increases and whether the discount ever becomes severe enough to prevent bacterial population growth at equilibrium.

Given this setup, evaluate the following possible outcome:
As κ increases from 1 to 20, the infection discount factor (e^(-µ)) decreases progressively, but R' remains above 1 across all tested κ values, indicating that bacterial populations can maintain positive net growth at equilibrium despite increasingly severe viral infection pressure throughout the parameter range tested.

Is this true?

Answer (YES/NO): YES